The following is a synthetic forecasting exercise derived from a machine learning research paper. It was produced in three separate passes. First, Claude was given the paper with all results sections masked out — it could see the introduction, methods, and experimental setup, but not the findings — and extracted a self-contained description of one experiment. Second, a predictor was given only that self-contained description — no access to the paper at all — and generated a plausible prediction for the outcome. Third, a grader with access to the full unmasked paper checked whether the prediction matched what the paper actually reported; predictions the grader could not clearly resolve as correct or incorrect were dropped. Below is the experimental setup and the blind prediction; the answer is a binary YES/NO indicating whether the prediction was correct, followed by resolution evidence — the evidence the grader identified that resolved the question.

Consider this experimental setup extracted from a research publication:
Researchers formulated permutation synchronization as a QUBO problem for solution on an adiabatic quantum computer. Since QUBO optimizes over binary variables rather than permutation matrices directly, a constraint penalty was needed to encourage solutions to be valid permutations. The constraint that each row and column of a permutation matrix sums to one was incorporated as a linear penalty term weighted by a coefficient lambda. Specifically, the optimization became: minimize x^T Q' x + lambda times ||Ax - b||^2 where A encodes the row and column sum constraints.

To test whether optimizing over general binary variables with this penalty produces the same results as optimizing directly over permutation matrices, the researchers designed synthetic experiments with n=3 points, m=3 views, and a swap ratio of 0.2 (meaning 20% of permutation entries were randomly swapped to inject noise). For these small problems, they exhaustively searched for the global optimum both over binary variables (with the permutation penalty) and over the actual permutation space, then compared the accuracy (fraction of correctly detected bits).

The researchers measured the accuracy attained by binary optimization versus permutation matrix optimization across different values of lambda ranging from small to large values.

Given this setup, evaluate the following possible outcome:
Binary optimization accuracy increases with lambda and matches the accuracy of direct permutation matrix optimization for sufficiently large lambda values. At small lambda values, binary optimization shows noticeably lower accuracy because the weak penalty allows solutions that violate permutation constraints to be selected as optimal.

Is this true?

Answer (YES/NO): YES